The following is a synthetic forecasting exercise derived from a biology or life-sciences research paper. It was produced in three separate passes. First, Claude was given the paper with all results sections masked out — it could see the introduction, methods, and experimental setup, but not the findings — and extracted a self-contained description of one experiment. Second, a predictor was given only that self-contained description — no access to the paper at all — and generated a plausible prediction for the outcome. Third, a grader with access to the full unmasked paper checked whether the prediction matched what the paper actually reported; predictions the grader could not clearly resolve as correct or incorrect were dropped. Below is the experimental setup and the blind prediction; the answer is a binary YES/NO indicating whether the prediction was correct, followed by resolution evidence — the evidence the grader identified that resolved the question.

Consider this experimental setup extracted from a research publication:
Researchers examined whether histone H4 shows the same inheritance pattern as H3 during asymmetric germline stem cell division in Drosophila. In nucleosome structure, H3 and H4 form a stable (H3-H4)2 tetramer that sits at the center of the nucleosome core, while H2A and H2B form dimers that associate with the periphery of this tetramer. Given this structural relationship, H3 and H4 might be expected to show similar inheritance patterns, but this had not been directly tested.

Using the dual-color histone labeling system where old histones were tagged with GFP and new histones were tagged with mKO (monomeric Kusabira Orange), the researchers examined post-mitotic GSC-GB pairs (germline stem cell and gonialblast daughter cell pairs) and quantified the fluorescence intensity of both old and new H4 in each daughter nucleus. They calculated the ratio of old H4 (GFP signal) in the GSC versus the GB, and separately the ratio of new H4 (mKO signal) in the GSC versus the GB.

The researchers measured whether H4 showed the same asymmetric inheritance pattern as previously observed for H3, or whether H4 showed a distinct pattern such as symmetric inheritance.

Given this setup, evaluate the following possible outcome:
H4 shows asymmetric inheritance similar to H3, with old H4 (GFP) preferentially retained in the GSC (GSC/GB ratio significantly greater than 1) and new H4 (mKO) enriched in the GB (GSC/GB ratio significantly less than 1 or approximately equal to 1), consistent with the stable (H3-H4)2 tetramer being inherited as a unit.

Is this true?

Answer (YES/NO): YES